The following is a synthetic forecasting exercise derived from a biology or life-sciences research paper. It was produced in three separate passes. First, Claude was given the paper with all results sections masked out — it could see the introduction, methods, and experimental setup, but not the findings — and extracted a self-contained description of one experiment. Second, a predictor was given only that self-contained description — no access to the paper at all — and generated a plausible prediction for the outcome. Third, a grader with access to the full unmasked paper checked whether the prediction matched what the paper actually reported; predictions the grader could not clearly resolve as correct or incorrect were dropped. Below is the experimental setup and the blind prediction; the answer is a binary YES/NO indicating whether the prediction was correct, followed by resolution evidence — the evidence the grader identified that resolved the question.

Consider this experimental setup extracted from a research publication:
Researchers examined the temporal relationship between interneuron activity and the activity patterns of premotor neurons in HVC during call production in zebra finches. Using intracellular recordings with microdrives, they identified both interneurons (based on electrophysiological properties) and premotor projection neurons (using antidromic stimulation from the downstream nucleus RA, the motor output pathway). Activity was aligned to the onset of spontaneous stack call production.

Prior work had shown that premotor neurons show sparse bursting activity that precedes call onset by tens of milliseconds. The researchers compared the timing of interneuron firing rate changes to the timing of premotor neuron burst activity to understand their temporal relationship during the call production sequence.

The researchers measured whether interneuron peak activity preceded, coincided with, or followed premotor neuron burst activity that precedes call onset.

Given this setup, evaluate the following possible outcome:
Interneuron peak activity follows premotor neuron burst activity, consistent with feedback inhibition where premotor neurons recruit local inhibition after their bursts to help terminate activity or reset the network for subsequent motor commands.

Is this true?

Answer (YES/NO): NO